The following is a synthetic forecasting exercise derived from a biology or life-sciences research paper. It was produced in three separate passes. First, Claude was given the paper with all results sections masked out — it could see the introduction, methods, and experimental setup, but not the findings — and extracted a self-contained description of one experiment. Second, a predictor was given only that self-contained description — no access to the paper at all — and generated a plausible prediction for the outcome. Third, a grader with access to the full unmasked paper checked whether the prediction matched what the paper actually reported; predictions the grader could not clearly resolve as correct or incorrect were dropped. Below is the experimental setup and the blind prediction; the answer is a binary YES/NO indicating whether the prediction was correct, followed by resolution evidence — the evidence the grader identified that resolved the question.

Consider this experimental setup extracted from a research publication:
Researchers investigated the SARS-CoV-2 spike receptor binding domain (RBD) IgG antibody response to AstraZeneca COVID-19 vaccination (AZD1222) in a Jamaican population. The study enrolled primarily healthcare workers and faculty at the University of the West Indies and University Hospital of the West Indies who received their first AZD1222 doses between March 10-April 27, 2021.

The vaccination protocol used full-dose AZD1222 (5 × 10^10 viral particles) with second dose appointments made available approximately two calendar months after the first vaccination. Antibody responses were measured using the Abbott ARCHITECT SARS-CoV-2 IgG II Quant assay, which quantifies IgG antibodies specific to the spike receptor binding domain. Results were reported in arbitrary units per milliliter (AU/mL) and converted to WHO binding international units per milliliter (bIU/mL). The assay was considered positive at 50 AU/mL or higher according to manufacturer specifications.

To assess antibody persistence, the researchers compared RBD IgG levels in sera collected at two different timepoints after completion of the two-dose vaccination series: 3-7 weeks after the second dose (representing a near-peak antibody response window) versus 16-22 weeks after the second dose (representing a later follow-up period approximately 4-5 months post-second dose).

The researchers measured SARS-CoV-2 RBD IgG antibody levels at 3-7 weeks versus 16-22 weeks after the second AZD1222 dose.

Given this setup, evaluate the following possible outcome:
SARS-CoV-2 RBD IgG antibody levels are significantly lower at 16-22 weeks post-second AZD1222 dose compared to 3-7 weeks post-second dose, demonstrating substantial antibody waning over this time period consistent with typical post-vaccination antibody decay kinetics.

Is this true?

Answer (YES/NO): YES